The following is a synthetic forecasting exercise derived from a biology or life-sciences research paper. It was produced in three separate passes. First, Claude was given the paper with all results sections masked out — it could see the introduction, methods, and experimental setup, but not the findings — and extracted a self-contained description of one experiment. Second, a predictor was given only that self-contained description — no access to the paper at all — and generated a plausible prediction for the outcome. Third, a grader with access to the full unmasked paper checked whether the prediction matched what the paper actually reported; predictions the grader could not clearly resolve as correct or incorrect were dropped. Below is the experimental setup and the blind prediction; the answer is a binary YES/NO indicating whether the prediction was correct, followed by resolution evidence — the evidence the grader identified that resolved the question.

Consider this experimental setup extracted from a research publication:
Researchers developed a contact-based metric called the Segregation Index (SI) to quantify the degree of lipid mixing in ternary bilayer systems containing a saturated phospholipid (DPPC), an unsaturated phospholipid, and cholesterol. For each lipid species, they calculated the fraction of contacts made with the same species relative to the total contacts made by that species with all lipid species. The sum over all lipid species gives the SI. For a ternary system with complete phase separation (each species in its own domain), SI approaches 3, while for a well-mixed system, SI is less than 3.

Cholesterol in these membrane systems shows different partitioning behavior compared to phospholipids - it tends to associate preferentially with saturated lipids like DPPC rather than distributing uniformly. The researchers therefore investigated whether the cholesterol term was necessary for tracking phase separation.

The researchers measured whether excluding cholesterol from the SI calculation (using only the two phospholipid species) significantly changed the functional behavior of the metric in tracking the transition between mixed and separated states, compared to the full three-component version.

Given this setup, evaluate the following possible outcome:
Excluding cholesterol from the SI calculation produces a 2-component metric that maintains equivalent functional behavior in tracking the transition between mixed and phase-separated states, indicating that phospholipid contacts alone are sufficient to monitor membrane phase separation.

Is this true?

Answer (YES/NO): YES